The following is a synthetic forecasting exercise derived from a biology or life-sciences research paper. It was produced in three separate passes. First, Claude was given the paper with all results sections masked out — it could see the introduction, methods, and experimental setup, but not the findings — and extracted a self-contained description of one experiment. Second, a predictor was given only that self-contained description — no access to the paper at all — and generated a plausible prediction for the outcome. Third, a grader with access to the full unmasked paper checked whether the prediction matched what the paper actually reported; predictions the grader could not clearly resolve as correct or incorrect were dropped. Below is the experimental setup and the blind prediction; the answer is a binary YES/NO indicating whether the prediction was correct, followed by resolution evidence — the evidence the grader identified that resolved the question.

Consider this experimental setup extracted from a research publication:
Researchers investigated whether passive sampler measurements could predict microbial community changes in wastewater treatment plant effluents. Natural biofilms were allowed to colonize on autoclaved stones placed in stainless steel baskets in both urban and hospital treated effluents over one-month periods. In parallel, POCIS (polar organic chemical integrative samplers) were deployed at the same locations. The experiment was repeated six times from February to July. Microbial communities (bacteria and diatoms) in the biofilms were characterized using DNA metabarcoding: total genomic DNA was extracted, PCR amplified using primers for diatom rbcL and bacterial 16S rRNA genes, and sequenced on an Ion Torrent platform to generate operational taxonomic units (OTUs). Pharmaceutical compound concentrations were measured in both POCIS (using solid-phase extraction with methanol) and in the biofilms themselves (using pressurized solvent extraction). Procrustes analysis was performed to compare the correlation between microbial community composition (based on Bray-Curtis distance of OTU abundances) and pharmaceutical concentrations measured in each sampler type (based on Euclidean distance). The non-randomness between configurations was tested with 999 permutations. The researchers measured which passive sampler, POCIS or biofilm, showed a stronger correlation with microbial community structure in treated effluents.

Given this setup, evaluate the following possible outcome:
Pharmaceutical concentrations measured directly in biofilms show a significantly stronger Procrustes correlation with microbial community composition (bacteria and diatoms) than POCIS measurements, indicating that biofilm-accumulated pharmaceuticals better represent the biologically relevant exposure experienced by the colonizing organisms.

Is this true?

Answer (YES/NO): NO